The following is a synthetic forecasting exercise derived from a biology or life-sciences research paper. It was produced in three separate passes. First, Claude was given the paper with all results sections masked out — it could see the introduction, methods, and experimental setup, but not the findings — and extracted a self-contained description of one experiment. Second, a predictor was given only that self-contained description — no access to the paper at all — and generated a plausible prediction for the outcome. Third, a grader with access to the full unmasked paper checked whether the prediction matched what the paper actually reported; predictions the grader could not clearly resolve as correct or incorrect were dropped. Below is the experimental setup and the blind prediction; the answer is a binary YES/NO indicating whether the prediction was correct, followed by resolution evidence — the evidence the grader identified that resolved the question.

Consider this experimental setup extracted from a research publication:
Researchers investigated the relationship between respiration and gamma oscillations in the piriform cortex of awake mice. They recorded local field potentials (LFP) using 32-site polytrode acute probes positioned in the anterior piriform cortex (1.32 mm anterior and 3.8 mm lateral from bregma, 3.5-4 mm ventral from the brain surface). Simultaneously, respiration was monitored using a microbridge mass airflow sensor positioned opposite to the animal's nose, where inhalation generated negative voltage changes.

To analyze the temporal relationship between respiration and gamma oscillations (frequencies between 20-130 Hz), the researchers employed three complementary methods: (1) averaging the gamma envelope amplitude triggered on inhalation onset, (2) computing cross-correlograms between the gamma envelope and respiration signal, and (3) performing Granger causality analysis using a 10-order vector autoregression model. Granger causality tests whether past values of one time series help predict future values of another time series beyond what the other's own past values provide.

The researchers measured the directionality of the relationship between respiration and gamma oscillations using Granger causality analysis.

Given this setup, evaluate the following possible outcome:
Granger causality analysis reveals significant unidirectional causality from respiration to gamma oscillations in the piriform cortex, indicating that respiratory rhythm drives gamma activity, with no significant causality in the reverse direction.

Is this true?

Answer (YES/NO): NO